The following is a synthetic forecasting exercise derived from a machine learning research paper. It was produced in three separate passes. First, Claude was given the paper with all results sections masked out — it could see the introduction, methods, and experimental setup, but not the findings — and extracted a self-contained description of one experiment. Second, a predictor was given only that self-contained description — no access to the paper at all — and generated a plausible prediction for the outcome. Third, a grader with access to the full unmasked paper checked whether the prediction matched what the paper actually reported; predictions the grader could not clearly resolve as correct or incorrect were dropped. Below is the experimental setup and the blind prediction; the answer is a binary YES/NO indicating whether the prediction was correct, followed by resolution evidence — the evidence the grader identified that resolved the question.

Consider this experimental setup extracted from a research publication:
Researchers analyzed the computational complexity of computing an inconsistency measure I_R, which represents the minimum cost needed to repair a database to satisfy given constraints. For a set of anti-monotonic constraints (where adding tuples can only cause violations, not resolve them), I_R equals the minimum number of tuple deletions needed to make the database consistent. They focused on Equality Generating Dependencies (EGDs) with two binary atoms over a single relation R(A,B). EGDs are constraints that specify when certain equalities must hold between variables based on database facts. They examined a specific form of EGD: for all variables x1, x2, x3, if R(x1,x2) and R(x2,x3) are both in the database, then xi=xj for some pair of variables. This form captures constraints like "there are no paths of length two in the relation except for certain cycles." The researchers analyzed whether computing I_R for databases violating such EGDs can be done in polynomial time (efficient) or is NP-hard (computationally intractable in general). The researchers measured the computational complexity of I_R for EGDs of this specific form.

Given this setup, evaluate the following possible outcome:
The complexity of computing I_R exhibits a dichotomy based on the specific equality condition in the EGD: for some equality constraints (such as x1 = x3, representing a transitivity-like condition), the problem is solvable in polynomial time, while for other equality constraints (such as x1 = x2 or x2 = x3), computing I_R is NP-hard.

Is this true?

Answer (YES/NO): NO